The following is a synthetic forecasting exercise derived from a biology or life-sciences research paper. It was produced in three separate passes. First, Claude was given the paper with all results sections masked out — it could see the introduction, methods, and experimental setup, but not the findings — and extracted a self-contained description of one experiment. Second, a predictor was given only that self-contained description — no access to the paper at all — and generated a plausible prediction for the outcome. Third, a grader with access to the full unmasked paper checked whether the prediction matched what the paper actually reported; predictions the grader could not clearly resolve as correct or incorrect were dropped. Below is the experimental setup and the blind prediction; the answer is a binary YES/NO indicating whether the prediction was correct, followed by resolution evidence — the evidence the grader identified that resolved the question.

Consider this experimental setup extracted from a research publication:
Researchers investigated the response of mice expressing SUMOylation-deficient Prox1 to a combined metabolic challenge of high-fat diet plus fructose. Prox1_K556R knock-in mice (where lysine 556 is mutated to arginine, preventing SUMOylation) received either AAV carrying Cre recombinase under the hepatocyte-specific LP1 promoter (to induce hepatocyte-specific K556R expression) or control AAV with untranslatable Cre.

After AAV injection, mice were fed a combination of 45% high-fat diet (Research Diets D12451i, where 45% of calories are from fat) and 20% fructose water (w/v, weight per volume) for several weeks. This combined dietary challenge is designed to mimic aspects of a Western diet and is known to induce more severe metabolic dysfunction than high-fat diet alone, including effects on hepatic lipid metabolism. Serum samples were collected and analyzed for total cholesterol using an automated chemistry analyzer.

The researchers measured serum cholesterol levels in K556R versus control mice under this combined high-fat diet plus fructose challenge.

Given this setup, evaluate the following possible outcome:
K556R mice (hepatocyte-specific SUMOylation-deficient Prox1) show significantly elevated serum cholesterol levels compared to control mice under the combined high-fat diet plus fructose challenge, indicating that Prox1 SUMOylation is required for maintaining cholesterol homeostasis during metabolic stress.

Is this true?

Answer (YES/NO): NO